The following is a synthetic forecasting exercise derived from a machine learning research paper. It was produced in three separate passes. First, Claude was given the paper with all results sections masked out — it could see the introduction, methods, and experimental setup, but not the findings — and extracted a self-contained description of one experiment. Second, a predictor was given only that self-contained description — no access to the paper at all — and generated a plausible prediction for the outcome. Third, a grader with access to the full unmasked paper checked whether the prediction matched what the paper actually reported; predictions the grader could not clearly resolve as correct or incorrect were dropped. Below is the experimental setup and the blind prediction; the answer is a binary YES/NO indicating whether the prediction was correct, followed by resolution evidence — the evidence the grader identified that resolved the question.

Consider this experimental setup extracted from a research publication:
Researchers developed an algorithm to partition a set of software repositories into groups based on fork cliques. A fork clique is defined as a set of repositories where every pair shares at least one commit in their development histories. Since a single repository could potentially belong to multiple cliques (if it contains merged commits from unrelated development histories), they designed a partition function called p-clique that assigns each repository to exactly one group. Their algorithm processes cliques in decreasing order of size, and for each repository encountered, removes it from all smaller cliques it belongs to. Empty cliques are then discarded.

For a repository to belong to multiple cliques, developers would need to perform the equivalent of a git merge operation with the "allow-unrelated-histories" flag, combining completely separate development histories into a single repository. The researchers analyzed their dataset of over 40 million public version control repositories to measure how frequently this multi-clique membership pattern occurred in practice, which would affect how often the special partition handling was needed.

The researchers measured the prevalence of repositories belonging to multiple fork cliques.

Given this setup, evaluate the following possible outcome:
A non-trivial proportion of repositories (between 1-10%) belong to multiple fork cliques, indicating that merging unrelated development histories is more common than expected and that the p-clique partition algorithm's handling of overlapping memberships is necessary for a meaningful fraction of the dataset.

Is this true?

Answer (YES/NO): NO